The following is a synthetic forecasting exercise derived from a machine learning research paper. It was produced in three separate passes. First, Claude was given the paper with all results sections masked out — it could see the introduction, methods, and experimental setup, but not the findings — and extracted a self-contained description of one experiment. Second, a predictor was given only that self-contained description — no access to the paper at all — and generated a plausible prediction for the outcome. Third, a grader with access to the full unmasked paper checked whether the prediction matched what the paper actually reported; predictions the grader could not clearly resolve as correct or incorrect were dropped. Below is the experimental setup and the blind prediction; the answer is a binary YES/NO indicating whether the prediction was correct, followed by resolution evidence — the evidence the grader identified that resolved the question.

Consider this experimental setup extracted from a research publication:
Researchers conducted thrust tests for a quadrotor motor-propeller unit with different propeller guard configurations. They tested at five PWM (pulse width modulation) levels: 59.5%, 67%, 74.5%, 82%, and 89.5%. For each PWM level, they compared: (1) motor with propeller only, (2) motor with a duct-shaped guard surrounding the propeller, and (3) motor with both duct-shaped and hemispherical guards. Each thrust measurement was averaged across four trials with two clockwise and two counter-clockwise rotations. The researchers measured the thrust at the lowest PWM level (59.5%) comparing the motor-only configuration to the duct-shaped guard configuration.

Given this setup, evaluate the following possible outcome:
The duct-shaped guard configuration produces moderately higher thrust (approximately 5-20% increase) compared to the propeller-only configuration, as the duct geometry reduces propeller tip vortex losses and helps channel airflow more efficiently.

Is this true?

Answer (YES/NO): NO